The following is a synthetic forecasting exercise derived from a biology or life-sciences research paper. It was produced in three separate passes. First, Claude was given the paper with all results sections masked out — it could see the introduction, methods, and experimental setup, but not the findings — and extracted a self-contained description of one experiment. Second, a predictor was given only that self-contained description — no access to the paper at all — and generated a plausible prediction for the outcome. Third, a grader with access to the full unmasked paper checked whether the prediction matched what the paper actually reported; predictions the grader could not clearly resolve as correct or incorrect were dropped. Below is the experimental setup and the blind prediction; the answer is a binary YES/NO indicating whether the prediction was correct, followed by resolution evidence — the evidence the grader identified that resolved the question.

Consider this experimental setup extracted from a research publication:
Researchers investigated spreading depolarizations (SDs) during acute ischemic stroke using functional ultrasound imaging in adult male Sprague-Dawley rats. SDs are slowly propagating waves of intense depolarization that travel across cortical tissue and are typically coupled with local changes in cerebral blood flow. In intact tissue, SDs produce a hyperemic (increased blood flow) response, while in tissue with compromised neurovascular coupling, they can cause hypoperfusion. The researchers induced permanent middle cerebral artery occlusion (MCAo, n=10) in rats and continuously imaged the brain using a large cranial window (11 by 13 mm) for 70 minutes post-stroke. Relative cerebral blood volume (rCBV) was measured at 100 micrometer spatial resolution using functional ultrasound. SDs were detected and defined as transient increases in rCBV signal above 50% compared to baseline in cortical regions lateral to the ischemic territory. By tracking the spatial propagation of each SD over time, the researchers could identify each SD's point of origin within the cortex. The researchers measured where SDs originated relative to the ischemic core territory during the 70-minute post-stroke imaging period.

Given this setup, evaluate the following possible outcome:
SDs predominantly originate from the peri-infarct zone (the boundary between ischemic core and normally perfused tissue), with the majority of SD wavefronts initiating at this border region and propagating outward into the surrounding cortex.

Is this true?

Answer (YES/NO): YES